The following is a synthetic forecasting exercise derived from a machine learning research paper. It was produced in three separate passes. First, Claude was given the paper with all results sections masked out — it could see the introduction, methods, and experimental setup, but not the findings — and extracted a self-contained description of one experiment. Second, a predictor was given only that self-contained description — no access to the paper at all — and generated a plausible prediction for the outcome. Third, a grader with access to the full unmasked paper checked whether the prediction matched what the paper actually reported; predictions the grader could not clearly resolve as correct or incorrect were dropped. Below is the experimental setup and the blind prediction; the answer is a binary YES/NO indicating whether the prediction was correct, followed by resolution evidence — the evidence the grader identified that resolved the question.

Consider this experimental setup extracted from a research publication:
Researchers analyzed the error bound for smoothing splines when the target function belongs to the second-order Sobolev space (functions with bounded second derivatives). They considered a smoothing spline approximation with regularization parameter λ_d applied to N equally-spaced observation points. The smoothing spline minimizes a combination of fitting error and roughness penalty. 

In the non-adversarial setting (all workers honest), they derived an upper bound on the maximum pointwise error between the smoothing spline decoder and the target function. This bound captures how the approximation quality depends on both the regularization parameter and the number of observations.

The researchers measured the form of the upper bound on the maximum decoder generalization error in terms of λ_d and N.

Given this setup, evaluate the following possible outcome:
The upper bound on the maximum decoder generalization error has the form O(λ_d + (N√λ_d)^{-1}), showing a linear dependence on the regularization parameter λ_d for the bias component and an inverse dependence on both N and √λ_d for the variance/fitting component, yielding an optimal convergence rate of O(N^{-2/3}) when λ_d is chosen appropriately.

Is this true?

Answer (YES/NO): NO